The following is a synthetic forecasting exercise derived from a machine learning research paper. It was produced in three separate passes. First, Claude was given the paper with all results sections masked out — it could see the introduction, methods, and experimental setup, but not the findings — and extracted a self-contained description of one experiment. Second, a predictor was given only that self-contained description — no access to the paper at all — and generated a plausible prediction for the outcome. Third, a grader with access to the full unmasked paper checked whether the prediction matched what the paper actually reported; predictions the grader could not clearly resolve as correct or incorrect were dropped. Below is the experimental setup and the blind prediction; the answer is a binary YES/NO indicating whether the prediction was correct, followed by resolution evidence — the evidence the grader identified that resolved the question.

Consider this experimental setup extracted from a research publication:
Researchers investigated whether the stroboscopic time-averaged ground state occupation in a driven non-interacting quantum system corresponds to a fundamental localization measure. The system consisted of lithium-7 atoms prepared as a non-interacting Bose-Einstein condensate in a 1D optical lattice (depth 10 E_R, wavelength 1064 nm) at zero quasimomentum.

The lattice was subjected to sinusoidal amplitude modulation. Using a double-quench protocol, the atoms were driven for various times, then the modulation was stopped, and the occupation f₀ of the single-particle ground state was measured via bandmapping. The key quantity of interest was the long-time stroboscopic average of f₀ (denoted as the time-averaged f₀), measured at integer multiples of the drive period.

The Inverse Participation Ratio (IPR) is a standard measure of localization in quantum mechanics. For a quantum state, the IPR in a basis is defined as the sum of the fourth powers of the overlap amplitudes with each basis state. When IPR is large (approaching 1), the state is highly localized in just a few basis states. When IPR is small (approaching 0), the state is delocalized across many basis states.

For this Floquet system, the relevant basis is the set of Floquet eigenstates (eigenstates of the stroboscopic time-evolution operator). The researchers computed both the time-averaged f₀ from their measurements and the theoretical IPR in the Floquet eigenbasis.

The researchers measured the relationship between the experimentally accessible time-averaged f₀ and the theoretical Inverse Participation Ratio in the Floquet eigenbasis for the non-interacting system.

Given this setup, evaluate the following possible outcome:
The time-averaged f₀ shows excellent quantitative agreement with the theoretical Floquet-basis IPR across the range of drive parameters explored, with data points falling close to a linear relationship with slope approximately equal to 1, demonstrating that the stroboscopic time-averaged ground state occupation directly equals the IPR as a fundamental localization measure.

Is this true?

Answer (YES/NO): YES